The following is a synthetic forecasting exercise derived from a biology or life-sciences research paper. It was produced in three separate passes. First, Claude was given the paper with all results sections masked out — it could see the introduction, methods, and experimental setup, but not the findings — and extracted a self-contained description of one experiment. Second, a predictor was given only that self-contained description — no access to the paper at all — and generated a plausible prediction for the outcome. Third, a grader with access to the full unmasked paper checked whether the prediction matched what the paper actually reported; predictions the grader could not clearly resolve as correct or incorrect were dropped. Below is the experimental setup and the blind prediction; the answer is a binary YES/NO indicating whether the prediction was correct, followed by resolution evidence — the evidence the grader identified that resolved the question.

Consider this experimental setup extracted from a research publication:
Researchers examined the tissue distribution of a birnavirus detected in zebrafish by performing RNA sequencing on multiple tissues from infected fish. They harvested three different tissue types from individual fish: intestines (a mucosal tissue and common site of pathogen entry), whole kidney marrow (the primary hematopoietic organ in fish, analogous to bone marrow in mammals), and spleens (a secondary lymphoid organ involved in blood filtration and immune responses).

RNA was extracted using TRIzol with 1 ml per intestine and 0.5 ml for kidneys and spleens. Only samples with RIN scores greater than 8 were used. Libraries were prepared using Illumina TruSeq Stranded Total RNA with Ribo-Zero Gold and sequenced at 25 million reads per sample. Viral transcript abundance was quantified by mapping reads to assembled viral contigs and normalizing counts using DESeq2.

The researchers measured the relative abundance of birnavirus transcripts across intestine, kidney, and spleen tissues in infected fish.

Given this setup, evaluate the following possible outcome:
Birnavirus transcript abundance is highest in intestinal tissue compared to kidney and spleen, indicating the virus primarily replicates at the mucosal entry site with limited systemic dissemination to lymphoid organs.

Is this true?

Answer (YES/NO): NO